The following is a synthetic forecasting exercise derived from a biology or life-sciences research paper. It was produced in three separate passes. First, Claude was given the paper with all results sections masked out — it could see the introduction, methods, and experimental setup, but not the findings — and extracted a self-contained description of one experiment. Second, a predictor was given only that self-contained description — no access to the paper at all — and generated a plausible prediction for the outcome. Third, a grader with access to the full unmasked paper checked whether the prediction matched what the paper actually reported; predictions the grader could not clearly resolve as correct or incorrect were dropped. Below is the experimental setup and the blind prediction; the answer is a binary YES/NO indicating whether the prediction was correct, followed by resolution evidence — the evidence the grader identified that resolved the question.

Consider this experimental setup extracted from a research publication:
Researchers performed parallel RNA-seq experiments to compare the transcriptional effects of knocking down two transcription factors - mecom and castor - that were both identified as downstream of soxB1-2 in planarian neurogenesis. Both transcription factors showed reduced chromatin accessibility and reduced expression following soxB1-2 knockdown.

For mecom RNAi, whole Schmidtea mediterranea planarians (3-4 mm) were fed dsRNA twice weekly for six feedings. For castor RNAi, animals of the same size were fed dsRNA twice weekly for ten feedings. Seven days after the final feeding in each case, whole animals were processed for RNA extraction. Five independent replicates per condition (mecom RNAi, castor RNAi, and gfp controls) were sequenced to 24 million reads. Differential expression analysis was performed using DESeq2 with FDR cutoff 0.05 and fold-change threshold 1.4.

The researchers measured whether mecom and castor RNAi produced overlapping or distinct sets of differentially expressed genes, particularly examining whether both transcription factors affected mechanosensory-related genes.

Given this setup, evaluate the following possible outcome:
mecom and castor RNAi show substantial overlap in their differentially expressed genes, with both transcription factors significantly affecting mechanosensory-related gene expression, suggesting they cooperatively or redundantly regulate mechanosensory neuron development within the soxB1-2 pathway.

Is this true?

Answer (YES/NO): NO